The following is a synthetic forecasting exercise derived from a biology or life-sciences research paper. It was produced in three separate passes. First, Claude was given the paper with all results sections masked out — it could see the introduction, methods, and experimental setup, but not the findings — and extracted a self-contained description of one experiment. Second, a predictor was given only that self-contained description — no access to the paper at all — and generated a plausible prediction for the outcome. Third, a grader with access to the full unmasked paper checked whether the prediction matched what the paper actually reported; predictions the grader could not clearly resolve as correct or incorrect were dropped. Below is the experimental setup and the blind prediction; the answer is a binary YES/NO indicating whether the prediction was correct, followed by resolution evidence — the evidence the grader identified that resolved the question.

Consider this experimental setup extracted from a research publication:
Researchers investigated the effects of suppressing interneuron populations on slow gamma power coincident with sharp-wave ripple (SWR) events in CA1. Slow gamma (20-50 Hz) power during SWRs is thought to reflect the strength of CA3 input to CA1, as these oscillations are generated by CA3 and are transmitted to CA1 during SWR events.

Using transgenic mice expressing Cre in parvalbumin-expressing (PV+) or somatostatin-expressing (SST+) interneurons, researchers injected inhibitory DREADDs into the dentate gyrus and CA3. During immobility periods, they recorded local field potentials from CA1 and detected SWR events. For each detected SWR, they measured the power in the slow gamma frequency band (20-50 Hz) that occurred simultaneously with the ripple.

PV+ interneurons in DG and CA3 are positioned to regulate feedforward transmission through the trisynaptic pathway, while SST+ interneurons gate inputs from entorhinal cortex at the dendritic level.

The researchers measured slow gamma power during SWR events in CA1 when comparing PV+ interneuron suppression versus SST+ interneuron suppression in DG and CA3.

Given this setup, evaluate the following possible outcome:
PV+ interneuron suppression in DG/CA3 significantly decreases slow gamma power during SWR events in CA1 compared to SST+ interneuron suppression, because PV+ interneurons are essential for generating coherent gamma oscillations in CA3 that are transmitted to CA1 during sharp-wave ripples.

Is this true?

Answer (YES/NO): NO